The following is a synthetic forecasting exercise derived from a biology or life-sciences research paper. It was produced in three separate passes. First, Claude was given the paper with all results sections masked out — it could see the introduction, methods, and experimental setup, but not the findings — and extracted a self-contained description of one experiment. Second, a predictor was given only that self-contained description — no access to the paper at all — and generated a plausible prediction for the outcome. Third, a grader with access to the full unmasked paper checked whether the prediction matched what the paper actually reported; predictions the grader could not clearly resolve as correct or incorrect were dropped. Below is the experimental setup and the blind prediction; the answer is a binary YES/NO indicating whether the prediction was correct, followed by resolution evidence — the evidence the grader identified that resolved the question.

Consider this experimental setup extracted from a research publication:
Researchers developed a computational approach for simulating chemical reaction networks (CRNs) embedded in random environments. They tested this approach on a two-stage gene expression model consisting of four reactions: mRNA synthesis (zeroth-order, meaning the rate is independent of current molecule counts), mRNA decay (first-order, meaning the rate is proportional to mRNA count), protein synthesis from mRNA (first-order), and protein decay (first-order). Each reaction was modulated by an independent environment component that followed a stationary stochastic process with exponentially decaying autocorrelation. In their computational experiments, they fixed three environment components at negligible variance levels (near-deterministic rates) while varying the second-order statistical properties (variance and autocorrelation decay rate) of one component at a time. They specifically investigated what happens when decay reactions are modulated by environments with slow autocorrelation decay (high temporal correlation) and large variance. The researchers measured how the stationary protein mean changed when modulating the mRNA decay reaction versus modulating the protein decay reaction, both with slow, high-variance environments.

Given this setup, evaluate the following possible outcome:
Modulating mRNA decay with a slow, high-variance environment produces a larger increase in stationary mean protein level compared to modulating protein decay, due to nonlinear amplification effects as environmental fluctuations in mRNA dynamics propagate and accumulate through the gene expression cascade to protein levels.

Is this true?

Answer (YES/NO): YES